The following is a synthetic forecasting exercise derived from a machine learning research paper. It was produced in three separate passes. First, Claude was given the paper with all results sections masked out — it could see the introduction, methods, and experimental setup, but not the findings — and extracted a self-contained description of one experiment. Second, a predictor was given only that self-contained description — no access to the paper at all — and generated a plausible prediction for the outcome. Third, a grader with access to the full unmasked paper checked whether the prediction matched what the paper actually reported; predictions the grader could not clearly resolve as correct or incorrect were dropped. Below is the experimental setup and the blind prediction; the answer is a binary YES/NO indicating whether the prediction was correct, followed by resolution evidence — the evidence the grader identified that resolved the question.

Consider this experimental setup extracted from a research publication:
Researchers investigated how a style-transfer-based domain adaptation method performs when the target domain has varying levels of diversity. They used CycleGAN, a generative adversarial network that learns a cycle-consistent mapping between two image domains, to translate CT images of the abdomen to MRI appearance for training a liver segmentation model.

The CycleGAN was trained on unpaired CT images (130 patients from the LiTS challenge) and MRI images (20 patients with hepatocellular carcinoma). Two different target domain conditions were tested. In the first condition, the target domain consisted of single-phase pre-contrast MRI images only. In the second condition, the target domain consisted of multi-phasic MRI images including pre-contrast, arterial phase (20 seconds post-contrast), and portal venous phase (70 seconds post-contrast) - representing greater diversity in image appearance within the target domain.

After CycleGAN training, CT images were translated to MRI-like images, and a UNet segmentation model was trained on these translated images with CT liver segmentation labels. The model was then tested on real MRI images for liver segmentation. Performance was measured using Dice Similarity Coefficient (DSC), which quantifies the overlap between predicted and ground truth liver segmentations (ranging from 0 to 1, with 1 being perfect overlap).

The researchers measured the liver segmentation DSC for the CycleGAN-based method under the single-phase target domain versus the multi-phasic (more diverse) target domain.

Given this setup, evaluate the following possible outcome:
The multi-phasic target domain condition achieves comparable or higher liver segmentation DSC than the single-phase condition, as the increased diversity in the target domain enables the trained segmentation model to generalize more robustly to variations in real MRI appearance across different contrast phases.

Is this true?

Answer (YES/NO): NO